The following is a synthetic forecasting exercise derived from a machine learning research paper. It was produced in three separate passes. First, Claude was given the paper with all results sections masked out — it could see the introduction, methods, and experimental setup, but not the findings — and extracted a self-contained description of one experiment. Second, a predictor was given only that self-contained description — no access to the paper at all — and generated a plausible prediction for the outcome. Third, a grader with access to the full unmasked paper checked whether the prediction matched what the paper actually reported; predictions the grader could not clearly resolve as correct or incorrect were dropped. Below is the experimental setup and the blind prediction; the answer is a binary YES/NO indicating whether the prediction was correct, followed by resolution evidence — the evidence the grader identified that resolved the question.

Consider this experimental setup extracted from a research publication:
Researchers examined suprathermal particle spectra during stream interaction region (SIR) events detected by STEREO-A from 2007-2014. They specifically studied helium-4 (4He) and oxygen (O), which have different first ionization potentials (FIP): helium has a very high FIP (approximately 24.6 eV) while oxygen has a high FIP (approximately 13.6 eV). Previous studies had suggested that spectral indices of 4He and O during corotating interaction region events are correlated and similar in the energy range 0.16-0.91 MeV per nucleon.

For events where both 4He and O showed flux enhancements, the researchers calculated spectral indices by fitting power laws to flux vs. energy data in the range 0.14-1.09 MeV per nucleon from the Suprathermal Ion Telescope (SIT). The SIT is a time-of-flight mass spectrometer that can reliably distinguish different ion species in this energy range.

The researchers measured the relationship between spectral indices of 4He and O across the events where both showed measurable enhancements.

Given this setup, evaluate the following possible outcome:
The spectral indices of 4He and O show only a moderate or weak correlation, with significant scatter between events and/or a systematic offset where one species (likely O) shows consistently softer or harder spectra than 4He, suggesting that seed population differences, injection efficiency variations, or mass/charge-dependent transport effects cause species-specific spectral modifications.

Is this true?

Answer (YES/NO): YES